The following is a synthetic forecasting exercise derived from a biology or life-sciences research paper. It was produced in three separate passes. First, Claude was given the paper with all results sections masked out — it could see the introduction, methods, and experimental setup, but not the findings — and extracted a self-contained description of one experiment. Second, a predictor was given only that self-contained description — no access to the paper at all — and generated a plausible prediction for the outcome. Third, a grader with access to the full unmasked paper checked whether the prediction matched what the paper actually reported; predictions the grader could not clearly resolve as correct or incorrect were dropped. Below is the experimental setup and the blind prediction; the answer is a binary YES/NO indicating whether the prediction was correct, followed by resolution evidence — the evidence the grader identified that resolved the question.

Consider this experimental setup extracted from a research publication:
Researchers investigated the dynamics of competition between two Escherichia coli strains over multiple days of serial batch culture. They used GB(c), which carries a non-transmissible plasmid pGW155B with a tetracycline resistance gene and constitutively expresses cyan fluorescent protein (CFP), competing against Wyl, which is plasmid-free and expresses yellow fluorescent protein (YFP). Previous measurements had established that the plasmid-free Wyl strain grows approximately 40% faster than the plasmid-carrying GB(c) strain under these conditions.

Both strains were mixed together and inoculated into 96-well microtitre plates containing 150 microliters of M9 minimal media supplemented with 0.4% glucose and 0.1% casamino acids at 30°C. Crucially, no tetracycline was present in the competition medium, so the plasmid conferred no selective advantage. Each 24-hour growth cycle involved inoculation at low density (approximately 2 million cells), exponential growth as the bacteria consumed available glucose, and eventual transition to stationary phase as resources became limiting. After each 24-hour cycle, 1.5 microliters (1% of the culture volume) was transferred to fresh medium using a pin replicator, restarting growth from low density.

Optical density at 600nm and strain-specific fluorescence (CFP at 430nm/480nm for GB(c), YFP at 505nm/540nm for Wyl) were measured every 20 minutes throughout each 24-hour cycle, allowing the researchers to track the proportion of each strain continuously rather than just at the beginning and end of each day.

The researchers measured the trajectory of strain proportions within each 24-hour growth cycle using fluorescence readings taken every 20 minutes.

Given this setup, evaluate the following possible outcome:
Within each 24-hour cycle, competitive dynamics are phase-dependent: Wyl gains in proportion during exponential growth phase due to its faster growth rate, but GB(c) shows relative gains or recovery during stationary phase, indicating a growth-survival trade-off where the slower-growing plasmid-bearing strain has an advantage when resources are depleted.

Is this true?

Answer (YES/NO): NO